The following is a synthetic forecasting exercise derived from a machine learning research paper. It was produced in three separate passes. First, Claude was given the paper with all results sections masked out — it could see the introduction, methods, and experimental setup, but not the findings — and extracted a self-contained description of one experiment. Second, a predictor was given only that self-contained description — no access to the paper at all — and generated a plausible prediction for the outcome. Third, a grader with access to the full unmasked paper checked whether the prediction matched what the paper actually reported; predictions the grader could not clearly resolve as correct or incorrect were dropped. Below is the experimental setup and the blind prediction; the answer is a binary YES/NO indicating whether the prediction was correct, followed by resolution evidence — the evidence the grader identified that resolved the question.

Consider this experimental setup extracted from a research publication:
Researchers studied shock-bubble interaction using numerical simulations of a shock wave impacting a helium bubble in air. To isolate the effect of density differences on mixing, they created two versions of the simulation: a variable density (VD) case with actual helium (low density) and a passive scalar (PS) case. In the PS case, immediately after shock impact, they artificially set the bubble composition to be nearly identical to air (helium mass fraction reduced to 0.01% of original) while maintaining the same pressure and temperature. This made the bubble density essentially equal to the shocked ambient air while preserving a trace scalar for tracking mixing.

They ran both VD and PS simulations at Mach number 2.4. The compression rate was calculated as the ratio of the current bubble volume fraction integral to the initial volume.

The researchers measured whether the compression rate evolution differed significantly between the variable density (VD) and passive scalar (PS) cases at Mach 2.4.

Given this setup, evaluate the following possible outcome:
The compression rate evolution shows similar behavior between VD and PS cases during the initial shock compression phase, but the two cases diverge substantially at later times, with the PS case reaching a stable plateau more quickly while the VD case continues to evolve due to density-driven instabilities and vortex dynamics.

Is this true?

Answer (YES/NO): NO